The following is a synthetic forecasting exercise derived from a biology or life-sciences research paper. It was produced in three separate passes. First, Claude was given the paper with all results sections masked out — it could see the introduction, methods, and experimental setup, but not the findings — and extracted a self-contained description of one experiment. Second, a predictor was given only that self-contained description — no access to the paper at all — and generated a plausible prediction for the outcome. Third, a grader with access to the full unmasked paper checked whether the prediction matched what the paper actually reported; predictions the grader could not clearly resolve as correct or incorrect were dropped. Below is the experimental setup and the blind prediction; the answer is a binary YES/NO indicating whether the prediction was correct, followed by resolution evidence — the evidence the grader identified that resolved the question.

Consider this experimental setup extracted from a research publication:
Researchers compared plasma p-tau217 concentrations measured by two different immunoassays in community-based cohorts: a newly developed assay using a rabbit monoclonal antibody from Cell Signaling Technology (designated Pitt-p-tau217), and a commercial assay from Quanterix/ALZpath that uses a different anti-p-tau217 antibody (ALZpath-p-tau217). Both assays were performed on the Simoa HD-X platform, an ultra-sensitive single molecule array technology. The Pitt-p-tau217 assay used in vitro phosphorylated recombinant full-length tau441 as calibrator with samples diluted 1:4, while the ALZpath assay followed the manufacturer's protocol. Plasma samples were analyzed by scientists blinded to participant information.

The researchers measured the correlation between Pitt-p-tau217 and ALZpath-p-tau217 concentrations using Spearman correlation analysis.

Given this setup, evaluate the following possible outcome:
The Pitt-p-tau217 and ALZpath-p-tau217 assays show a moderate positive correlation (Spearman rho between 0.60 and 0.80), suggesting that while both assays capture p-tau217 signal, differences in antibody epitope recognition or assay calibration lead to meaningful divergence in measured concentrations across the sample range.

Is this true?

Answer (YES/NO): NO